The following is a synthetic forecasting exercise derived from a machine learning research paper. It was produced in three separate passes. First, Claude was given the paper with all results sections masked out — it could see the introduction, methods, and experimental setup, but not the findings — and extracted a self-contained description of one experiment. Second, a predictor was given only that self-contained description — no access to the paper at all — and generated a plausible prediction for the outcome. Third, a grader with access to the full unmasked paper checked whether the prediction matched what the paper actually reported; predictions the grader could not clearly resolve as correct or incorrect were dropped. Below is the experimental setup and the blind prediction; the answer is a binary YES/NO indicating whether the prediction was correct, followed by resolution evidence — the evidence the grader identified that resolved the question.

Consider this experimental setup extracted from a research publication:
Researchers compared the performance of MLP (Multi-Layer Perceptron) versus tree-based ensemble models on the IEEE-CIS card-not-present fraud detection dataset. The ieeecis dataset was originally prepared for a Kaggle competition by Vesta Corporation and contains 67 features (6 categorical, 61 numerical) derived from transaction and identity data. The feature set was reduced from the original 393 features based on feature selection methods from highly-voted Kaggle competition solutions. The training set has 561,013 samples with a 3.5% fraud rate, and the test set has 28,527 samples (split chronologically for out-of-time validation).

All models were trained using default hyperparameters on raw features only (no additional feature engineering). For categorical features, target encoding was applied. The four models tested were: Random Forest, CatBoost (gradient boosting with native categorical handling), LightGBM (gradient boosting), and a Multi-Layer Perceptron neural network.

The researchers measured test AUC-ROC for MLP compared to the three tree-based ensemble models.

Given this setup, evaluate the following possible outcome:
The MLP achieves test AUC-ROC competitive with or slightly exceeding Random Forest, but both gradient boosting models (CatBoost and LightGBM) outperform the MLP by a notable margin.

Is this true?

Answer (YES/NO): NO